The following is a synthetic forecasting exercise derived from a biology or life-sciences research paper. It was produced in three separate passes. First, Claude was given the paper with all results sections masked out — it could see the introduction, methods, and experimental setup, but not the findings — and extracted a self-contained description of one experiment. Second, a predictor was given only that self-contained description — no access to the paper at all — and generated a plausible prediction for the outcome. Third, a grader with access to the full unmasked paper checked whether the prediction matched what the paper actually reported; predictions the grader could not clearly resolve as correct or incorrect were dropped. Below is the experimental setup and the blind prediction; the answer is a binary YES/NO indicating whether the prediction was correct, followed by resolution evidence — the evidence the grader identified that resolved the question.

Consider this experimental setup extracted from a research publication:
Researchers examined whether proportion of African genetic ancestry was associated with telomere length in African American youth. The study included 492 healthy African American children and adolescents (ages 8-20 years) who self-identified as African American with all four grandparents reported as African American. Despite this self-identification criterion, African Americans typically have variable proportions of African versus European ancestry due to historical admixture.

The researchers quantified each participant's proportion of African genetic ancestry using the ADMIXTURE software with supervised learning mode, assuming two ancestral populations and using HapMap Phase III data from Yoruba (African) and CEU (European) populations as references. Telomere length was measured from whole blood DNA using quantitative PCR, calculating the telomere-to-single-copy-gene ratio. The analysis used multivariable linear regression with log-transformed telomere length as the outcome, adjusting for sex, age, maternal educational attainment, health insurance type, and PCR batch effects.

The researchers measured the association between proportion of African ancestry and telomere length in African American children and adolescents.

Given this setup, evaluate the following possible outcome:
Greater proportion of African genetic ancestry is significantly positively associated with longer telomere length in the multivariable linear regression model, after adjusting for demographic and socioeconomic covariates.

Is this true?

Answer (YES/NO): YES